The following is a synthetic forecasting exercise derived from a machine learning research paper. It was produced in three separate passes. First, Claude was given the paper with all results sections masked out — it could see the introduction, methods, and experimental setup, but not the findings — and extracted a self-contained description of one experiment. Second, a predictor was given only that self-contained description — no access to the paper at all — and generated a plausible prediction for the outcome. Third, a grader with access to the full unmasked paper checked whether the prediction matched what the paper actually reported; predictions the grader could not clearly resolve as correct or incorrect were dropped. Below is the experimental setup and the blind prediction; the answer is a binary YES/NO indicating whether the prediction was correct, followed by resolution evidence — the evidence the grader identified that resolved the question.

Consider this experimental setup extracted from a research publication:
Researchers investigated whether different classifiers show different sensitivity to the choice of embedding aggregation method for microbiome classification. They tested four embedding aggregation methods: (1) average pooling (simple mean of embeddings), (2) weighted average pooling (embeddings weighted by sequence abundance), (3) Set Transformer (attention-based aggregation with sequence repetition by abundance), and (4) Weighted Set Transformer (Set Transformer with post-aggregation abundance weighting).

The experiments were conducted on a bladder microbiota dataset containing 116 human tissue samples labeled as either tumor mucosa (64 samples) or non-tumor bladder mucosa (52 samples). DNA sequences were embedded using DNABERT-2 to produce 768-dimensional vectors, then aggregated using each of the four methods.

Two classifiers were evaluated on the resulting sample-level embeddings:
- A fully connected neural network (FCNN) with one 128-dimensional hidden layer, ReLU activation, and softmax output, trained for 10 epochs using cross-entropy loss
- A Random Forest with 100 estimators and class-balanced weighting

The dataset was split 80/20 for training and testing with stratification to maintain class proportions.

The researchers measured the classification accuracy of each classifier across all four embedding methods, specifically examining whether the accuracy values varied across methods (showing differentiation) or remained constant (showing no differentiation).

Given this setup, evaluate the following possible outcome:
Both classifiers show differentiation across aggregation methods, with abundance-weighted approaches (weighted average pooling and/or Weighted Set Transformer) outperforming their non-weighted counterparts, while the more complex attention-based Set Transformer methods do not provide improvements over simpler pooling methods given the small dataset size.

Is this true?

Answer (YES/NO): NO